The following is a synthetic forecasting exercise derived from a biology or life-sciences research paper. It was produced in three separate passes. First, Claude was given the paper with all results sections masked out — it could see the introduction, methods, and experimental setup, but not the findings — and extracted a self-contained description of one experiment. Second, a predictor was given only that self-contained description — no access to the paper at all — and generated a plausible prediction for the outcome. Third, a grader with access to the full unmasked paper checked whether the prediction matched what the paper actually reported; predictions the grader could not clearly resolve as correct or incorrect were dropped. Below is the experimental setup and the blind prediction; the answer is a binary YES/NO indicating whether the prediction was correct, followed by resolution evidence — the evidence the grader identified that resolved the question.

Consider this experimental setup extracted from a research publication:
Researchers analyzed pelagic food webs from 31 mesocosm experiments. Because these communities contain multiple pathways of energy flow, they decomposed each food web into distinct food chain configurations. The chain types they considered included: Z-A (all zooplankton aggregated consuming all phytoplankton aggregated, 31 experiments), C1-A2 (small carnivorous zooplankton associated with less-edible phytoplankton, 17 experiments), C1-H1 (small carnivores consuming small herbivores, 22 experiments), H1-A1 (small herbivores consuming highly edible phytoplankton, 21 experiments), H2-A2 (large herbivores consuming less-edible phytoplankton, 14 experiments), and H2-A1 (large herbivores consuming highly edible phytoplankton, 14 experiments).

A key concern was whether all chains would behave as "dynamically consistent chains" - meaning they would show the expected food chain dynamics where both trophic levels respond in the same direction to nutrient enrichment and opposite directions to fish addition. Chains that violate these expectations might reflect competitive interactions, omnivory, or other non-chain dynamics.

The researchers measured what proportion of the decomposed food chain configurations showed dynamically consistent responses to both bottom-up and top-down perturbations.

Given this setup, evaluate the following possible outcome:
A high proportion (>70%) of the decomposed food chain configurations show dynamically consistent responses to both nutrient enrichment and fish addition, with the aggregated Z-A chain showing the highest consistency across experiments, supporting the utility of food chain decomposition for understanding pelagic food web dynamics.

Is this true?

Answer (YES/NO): NO